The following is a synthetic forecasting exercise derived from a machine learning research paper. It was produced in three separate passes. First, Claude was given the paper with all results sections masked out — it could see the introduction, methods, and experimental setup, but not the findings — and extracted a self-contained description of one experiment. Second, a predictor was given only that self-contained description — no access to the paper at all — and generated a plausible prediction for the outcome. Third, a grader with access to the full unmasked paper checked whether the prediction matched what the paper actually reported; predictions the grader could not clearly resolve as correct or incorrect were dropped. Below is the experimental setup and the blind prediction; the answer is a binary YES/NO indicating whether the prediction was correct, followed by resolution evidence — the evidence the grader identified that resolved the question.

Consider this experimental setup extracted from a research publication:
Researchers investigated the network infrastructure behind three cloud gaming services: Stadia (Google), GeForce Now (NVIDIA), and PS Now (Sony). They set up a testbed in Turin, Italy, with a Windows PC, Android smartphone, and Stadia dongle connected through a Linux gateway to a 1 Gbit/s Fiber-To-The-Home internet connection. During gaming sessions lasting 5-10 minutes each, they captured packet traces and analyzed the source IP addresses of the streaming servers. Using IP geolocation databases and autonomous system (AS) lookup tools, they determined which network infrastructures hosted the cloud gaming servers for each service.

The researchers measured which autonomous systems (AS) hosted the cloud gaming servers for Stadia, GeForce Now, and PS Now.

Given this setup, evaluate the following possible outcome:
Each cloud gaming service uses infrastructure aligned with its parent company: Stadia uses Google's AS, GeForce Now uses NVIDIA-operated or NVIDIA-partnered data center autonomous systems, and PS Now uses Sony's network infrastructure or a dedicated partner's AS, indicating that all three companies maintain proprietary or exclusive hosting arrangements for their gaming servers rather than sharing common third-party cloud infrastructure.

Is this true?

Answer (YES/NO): YES